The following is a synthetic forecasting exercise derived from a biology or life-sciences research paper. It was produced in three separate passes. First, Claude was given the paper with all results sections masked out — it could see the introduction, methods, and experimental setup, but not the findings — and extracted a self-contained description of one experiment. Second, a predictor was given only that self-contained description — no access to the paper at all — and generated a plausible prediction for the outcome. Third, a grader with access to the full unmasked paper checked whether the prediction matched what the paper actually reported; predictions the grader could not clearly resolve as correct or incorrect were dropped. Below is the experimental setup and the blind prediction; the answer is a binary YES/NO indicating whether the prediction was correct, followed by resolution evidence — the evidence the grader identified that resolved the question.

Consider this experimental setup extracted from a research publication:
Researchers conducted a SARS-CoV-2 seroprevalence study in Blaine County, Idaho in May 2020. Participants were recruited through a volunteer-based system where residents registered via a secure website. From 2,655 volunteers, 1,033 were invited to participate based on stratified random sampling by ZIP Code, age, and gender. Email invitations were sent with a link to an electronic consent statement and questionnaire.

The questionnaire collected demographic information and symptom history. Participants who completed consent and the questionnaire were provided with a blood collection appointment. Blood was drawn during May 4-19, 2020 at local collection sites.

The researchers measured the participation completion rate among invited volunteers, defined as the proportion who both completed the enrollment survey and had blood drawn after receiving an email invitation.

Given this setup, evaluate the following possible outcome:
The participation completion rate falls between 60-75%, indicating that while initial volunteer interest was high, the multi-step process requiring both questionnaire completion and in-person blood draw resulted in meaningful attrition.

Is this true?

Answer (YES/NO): NO